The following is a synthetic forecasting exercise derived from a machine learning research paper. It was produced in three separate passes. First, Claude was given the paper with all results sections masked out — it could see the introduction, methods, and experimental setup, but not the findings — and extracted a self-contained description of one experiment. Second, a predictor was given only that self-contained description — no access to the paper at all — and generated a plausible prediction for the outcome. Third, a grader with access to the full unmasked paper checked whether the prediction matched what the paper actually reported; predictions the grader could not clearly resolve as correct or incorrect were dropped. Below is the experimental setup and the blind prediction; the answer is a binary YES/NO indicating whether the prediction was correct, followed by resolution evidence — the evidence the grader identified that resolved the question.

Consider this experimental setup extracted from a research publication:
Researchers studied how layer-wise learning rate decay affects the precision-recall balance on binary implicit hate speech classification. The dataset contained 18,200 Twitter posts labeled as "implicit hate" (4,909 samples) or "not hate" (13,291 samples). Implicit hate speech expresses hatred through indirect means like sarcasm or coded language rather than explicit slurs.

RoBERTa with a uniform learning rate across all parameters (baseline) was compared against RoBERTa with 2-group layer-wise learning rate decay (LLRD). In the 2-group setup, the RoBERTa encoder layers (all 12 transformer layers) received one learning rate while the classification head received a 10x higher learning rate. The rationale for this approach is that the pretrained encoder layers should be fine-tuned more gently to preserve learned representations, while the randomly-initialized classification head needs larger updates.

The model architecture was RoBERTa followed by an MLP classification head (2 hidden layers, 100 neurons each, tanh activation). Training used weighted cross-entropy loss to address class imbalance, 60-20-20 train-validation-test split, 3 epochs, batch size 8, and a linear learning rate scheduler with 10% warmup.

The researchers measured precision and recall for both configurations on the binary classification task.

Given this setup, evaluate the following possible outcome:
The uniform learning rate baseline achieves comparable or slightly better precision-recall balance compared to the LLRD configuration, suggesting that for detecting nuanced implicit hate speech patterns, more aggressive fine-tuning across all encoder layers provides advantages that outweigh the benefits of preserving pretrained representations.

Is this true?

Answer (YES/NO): NO